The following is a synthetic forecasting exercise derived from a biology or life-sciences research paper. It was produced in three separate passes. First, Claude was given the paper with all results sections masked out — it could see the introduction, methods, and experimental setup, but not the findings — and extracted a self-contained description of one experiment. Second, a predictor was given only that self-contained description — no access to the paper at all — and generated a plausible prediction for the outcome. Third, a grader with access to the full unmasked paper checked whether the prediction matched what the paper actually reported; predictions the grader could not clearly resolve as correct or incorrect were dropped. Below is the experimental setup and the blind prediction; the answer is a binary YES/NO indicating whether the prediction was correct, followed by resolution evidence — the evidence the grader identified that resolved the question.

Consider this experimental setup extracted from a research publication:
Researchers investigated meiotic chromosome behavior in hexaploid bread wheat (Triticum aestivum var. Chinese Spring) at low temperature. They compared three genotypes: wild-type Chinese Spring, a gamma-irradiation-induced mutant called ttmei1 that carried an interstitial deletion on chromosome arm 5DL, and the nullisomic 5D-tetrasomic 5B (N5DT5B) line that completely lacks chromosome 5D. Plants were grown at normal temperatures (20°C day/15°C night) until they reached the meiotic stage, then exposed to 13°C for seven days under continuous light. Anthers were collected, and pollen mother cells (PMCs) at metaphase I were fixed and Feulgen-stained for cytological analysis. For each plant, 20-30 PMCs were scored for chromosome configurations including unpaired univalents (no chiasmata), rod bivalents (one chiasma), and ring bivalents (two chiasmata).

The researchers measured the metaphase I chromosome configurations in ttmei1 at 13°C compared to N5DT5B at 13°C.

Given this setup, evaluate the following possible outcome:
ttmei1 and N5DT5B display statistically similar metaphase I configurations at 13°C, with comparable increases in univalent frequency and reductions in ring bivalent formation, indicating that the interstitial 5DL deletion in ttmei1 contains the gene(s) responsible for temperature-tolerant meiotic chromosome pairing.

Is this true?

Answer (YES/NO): YES